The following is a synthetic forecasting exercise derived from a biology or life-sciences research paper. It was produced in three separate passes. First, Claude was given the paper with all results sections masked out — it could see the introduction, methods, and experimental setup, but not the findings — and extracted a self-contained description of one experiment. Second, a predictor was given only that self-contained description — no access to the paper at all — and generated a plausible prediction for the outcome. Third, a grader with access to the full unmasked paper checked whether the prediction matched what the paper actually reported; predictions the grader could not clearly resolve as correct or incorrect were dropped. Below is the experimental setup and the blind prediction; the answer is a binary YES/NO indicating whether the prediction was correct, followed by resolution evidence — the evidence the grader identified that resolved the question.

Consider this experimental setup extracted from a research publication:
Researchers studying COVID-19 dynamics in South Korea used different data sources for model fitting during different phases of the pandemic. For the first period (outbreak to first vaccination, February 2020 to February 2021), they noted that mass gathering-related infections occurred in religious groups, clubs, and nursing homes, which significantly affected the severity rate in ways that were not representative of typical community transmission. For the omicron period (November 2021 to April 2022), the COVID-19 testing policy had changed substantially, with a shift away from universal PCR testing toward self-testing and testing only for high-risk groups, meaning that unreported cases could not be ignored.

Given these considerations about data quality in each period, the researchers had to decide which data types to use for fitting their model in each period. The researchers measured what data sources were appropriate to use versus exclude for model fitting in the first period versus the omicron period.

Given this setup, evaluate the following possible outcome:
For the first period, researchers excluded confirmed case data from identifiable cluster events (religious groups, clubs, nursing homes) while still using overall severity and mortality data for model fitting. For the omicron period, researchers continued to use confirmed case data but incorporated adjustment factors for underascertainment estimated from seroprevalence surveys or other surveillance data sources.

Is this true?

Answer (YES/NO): NO